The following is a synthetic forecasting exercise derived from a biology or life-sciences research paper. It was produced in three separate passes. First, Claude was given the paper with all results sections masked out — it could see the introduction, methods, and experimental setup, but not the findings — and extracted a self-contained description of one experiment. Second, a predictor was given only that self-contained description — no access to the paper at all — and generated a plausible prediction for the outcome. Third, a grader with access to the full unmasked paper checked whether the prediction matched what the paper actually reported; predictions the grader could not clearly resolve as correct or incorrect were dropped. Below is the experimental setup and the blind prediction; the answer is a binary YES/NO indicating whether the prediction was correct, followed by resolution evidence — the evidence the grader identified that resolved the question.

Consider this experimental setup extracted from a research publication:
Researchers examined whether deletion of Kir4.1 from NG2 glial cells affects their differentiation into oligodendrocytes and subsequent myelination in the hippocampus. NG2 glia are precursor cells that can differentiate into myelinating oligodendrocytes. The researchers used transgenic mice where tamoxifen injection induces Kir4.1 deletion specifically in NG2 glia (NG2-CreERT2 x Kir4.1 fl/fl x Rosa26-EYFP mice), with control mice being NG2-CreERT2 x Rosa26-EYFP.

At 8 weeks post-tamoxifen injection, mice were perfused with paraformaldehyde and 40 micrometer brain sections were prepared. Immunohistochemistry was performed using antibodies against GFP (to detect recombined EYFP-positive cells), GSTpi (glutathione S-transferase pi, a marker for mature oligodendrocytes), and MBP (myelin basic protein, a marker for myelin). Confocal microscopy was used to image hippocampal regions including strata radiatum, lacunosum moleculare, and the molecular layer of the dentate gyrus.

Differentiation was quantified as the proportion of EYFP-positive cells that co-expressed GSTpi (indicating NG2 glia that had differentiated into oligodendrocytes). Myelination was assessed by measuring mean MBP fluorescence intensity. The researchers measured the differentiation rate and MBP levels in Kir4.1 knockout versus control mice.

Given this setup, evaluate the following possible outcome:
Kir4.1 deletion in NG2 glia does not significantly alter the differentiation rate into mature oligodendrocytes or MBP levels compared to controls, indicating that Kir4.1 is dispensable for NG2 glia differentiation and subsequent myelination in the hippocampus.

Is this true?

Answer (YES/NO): NO